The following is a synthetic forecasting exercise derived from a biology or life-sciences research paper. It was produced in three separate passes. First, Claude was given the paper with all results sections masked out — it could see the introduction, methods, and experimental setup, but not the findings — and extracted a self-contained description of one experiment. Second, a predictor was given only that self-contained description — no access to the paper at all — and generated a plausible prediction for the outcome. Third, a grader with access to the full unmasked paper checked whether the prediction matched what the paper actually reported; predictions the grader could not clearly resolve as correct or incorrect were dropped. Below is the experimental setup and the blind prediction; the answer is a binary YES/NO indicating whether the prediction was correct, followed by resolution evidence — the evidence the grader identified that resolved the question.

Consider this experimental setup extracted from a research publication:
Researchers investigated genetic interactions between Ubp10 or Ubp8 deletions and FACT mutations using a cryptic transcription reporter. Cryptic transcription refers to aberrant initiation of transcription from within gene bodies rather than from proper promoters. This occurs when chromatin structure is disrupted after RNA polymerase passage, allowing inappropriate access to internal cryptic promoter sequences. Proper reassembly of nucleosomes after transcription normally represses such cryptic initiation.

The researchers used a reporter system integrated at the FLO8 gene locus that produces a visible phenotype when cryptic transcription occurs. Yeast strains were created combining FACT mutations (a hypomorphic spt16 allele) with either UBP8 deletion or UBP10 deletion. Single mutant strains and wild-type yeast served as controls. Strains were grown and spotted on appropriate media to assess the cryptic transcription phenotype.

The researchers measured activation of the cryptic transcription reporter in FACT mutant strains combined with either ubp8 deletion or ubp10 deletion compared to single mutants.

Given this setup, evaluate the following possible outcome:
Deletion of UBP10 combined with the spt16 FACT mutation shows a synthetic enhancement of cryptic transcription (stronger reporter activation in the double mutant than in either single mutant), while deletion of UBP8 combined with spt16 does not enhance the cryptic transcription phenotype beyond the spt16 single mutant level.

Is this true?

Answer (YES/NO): YES